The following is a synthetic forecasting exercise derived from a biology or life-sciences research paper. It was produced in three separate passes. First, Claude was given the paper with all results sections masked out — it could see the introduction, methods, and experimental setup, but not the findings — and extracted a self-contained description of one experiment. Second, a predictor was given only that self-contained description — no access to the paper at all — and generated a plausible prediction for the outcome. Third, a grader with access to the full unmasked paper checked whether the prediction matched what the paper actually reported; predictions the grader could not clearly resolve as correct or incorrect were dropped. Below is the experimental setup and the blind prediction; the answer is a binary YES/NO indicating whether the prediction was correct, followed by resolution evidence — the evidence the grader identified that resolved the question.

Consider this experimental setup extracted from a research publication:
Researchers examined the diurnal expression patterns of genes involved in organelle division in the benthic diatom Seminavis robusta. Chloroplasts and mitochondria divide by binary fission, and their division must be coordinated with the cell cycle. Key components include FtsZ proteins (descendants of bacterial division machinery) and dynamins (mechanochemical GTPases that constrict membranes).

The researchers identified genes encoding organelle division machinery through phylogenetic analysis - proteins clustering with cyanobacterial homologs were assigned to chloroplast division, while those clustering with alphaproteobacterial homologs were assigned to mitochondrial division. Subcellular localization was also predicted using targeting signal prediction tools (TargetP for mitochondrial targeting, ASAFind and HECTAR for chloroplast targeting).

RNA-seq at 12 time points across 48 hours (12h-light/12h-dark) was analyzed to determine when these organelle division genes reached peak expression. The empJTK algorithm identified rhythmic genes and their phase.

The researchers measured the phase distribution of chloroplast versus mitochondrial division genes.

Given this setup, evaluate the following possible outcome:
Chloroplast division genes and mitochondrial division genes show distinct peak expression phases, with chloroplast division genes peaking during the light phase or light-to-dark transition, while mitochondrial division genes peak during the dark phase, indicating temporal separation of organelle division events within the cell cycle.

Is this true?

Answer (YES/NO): NO